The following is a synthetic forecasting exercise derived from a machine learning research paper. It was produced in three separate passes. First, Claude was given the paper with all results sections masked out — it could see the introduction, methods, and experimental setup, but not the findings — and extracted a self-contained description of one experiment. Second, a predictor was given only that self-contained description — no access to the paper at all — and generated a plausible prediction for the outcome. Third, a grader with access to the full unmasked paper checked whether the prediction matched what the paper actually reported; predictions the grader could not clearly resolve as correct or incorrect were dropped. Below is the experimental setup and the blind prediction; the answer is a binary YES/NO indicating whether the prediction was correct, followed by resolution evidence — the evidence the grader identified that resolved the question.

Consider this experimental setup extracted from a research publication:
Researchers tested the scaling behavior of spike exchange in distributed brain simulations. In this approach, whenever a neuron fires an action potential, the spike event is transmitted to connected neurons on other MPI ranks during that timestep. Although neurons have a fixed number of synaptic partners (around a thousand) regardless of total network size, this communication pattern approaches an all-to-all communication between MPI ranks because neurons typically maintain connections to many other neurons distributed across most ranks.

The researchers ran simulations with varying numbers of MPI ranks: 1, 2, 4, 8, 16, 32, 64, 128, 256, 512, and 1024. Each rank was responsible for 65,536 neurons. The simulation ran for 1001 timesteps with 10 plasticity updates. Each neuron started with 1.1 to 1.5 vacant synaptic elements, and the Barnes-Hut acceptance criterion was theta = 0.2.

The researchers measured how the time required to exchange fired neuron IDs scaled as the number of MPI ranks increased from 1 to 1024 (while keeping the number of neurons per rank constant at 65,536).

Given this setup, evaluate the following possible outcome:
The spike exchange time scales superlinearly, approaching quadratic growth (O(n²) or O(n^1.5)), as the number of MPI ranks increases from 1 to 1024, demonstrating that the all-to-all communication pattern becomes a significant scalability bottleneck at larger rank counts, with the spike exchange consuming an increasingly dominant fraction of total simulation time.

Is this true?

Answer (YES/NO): NO